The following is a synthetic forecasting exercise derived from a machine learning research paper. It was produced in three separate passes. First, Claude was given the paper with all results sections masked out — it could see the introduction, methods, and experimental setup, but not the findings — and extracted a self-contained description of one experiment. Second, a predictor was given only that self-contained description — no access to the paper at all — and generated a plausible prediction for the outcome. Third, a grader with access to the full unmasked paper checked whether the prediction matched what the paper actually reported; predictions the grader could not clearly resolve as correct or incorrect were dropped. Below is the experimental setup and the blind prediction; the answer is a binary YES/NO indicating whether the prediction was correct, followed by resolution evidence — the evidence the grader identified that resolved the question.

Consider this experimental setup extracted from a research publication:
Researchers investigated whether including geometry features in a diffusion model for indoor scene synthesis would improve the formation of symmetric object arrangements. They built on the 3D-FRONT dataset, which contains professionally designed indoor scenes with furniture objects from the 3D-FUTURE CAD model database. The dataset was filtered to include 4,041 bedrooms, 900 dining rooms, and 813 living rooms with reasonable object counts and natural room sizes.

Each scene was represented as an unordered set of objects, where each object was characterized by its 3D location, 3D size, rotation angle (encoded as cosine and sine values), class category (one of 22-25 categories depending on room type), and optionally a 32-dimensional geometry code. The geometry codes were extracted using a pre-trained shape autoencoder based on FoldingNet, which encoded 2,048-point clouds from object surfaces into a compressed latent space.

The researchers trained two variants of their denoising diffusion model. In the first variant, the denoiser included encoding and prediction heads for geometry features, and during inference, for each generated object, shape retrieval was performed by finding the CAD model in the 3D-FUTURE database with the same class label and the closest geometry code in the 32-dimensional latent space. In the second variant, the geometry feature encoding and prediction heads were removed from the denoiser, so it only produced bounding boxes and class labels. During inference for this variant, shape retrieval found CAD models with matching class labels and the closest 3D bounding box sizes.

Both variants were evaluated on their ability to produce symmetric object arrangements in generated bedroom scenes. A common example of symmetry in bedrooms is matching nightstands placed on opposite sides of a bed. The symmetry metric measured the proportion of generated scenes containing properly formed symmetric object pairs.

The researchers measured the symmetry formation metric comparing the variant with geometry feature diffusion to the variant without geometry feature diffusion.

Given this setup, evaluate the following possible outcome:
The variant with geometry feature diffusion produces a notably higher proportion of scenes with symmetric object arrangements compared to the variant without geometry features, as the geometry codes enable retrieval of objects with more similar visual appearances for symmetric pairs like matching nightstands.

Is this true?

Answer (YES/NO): YES